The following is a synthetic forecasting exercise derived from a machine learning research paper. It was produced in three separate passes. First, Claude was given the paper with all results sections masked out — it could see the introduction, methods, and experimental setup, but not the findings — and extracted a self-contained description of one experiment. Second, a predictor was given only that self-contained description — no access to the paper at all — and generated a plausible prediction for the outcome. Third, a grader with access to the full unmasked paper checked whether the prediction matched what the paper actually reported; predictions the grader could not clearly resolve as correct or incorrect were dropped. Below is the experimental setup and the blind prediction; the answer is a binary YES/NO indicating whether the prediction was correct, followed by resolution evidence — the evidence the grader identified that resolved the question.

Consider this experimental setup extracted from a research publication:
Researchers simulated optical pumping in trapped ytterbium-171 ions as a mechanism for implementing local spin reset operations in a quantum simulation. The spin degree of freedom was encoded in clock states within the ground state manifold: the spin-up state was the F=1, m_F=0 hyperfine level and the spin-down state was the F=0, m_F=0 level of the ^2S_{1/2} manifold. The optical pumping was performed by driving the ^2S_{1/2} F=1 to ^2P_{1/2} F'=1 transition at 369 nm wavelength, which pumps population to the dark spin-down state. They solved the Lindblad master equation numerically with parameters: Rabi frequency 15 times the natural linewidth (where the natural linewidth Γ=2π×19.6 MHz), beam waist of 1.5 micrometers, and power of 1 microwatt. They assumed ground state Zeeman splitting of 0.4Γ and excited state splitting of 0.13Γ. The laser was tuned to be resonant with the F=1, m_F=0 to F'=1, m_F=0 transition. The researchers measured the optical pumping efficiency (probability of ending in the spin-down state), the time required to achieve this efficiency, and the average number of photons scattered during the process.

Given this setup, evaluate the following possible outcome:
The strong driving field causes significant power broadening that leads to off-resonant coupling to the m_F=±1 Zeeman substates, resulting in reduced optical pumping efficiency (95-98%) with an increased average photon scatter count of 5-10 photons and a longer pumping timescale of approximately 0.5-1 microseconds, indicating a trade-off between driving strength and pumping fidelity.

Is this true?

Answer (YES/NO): NO